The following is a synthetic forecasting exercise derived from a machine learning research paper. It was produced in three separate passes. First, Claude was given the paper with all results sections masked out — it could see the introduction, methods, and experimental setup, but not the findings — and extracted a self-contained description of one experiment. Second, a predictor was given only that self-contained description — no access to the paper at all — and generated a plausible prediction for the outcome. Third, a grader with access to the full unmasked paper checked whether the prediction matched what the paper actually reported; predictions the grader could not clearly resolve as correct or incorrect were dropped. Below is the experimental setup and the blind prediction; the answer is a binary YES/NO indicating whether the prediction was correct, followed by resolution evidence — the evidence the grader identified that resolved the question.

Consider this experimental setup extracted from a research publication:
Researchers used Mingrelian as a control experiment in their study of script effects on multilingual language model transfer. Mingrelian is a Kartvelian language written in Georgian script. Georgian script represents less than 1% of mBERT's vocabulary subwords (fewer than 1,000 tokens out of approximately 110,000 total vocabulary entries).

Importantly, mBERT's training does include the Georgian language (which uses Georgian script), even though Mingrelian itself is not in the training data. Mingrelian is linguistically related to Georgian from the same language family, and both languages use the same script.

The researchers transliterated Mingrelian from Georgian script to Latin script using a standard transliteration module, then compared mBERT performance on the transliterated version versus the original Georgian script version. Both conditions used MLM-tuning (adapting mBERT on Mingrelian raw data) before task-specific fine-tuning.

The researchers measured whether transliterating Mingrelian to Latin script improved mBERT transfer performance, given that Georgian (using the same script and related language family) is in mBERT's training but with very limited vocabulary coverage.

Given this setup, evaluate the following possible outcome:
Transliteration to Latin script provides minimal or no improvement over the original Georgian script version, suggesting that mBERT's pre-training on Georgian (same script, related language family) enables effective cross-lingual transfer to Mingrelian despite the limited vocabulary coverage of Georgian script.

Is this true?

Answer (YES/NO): NO